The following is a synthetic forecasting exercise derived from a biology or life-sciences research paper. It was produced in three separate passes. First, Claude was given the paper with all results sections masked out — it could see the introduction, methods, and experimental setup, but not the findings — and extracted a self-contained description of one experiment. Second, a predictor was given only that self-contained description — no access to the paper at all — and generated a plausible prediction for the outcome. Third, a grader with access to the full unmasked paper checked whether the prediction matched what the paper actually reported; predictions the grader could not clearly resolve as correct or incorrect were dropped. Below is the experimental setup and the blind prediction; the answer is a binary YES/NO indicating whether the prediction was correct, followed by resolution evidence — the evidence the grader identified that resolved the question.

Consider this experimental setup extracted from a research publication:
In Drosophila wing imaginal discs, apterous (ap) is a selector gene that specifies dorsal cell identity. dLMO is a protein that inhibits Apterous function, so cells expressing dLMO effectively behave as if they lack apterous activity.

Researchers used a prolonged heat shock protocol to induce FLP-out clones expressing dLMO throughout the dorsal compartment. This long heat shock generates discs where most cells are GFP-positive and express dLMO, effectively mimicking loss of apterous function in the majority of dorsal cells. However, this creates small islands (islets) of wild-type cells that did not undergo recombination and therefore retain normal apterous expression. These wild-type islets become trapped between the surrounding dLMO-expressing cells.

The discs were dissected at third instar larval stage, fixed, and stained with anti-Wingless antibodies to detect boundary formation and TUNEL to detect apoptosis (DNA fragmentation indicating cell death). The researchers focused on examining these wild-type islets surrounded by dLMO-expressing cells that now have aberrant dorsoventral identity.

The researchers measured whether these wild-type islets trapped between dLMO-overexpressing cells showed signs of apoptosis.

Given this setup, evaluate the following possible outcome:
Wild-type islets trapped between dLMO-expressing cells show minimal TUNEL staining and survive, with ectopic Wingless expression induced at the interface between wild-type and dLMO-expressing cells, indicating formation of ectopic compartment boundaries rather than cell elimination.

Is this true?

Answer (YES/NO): NO